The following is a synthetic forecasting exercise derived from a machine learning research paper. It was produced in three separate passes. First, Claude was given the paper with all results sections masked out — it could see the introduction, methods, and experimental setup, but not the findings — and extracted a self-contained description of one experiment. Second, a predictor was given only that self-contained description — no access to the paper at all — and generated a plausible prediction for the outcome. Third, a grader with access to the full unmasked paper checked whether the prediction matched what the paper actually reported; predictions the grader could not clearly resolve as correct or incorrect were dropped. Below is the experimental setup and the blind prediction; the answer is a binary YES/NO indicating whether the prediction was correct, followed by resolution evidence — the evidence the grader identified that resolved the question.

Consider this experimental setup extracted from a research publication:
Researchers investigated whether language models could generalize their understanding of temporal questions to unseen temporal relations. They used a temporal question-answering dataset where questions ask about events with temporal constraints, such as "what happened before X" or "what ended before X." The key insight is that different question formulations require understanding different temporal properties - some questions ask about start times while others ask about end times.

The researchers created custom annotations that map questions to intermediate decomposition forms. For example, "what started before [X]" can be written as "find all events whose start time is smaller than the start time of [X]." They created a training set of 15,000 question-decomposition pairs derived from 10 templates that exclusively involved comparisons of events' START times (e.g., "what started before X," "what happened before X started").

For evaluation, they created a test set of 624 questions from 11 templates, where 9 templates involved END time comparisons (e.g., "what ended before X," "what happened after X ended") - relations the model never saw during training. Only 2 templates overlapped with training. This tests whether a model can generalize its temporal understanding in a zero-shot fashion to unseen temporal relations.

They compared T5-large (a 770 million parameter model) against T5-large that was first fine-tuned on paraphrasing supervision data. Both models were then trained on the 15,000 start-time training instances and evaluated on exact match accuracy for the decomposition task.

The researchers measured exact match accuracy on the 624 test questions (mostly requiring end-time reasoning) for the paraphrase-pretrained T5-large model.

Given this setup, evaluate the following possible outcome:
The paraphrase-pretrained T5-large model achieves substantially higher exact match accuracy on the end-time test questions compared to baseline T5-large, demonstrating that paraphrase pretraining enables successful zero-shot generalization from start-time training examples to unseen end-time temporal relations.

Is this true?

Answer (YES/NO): YES